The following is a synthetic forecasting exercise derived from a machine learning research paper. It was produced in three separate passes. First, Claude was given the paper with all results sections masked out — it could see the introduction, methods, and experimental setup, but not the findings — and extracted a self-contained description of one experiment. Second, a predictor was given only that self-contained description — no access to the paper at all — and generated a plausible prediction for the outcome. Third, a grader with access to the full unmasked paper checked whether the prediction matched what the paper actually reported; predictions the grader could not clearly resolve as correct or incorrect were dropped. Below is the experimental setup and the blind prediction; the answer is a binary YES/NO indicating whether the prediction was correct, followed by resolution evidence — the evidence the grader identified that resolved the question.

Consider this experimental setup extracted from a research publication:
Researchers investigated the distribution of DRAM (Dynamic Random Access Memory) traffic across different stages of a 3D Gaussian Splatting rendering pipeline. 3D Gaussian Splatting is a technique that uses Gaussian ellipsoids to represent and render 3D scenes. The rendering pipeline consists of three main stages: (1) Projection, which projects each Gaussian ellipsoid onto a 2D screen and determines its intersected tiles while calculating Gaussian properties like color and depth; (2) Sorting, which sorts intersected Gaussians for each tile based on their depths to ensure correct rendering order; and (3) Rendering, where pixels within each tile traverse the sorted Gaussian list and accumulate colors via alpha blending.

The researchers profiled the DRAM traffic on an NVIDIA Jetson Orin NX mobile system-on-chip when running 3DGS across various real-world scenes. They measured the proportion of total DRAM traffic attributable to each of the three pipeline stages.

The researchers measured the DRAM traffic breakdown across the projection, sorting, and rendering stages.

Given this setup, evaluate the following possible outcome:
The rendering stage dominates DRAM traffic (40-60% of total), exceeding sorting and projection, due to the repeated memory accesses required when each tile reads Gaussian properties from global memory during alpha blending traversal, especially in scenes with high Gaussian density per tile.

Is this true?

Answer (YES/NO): NO